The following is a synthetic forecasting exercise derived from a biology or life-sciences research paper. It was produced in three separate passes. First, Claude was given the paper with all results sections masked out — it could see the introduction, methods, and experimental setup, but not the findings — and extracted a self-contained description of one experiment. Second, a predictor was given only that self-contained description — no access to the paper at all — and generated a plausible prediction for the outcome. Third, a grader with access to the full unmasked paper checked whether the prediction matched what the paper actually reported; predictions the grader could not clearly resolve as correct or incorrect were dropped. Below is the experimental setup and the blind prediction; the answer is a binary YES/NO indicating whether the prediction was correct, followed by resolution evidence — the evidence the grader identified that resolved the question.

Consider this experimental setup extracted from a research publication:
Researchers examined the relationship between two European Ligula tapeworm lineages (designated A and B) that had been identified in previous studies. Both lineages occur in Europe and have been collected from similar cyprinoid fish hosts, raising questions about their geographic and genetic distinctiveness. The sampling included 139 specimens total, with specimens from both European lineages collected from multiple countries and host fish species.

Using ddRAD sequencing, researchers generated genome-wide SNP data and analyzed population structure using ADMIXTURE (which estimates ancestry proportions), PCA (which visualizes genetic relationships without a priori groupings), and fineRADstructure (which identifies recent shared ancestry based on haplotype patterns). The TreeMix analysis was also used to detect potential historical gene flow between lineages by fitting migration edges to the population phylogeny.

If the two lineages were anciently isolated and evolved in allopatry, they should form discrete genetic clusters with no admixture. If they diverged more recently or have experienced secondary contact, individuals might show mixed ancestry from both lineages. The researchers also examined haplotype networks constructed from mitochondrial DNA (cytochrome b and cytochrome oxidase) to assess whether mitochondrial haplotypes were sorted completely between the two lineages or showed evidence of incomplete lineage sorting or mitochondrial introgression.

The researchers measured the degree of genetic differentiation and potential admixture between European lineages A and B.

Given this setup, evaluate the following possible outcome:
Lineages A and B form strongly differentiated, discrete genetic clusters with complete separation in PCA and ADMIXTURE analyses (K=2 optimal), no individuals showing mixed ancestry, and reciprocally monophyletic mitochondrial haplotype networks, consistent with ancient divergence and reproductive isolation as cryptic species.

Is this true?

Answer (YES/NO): NO